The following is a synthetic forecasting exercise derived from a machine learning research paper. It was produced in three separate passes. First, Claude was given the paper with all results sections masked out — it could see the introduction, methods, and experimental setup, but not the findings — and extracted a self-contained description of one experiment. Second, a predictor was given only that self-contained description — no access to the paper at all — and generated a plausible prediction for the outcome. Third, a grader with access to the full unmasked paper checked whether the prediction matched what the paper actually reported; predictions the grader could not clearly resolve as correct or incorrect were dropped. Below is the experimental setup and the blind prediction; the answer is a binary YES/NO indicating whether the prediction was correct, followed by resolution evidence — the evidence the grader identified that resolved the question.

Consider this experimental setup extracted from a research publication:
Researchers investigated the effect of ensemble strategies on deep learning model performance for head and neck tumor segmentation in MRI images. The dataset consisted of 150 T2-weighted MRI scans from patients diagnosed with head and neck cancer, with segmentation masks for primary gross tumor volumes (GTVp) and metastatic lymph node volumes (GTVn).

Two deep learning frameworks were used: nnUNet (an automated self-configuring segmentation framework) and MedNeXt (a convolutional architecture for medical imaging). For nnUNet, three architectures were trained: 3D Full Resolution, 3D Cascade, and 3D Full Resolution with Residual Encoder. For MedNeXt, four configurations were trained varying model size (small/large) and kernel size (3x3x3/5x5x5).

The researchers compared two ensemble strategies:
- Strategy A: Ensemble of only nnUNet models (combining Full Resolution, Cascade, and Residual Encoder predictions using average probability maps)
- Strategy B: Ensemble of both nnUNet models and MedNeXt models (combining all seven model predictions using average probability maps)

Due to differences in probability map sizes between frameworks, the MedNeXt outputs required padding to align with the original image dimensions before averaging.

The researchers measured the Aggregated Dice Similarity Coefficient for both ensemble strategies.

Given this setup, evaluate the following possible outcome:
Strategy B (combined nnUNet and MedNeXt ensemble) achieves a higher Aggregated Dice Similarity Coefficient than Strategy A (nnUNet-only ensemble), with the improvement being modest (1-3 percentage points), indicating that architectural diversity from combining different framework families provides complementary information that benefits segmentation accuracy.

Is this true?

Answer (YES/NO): NO